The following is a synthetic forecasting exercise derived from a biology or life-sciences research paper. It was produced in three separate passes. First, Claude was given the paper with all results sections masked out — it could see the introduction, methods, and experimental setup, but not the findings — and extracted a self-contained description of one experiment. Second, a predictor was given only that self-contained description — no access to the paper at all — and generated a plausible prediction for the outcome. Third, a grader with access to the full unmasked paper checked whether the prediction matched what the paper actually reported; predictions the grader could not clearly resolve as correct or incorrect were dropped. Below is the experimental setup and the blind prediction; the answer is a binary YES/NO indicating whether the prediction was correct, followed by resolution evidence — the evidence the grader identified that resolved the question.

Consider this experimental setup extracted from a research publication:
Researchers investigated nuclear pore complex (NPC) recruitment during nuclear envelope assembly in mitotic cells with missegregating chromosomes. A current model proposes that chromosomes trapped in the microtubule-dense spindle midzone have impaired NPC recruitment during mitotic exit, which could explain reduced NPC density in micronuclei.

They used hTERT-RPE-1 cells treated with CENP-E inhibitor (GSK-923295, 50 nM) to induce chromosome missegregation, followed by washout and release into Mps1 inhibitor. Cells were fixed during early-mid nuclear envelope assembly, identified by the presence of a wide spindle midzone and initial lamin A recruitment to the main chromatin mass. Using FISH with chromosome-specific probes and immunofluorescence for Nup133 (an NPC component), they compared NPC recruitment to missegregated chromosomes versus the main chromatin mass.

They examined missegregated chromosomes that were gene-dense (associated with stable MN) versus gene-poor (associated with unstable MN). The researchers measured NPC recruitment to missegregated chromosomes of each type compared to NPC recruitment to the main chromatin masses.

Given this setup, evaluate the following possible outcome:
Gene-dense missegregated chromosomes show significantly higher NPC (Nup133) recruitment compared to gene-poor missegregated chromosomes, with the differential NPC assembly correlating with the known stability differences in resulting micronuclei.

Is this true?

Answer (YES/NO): NO